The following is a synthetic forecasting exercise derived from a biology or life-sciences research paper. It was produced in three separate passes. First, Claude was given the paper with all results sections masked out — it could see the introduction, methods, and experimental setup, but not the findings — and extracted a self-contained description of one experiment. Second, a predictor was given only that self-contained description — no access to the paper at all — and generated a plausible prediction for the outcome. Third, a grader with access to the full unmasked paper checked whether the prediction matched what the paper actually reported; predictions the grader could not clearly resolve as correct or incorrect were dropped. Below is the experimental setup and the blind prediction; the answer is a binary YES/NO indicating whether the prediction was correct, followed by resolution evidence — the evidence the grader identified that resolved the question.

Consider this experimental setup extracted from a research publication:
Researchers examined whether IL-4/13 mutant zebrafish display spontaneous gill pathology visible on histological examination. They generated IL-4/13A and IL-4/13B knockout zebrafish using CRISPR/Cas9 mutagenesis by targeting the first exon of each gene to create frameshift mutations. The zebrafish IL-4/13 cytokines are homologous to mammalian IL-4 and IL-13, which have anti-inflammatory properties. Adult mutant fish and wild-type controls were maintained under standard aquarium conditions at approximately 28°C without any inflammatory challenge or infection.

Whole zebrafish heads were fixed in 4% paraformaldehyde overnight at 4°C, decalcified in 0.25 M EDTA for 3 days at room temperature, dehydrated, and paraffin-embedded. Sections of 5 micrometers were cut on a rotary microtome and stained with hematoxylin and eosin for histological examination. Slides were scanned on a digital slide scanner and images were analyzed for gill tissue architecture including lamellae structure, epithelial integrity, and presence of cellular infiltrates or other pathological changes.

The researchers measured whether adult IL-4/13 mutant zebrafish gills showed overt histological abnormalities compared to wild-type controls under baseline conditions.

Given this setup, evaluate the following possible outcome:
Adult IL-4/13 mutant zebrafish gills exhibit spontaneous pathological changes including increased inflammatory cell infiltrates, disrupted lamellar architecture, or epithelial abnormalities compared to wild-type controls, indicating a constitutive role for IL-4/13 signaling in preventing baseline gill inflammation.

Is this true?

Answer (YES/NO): NO